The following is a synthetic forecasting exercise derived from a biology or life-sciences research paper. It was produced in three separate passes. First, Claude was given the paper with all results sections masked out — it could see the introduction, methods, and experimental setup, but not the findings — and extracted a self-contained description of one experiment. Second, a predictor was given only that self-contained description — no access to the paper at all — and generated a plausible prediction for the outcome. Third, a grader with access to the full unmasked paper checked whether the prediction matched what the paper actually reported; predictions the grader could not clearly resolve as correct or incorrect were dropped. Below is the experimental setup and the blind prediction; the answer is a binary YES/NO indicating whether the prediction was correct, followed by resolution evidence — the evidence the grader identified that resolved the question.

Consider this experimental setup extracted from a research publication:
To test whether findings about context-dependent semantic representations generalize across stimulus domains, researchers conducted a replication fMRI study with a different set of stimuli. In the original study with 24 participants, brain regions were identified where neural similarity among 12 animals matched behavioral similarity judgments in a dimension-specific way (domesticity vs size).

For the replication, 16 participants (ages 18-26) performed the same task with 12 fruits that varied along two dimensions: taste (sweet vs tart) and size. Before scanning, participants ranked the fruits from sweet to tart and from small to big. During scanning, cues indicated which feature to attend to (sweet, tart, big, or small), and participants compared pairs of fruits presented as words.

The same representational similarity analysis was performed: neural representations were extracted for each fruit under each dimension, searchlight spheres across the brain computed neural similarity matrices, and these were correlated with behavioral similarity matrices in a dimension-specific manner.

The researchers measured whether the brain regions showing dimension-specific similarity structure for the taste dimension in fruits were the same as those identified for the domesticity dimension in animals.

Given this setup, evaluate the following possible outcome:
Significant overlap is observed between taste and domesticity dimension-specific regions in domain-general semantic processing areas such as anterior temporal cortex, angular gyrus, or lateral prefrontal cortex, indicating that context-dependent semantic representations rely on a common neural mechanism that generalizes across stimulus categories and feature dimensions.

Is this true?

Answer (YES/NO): NO